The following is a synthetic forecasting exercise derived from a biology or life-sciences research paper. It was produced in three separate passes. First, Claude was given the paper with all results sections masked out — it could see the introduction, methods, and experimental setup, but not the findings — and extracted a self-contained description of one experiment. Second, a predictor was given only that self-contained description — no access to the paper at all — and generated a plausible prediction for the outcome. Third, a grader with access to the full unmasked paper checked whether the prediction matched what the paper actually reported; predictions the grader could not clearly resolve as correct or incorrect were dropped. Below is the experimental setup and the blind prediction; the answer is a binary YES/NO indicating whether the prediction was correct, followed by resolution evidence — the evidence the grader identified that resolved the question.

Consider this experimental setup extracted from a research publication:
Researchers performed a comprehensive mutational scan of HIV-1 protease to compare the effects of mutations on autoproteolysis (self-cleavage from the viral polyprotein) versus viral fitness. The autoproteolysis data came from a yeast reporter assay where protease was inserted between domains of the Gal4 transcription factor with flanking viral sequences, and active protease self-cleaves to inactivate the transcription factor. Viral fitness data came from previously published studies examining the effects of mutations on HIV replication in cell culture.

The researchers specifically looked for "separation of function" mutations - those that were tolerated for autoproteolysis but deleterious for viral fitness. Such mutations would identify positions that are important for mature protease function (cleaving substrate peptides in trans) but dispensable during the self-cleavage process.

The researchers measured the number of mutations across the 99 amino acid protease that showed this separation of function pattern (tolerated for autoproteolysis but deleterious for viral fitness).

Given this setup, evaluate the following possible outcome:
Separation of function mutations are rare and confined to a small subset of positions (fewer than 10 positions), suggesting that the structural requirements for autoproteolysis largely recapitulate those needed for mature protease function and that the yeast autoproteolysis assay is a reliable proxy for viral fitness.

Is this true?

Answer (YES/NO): NO